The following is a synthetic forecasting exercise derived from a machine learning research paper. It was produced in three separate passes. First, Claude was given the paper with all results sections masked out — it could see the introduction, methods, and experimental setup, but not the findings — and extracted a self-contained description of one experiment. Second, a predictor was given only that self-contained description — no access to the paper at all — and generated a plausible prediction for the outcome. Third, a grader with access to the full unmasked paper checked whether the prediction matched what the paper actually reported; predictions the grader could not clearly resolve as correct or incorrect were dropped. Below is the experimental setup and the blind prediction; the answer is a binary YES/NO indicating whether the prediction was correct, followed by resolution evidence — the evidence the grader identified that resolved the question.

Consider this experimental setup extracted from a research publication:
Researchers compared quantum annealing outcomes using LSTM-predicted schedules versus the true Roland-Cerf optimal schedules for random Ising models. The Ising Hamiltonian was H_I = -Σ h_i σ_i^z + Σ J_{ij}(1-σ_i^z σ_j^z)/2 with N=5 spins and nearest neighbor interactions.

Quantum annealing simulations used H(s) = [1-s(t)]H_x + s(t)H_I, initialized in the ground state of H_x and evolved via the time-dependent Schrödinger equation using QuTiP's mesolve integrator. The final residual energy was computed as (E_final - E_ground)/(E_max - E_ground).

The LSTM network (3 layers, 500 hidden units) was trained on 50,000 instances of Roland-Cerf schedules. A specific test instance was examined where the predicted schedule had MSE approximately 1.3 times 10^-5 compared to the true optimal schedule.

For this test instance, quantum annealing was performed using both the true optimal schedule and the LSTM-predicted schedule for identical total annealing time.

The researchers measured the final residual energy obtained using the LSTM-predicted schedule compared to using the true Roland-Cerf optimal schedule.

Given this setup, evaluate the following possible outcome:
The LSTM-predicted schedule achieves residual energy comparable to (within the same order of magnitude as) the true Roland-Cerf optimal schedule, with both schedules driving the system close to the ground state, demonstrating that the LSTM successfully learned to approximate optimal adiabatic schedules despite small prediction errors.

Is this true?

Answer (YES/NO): YES